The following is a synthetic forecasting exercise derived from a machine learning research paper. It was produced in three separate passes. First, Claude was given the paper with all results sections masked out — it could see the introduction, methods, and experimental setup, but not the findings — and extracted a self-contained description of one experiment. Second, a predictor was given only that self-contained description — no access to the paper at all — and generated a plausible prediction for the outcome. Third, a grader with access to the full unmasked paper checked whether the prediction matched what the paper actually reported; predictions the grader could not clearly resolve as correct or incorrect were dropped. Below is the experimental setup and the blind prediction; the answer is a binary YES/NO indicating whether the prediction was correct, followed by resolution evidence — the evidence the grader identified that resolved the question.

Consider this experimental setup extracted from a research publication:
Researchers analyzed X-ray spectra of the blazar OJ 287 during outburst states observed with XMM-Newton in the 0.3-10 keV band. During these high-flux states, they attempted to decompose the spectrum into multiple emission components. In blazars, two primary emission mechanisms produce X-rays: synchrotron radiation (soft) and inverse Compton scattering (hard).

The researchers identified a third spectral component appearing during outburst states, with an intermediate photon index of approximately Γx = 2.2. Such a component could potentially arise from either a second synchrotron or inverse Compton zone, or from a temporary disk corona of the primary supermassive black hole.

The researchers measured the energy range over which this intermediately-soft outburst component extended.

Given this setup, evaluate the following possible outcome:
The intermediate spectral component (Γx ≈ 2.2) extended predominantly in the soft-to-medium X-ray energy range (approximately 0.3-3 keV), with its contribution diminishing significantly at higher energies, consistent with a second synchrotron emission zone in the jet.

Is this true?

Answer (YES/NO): NO